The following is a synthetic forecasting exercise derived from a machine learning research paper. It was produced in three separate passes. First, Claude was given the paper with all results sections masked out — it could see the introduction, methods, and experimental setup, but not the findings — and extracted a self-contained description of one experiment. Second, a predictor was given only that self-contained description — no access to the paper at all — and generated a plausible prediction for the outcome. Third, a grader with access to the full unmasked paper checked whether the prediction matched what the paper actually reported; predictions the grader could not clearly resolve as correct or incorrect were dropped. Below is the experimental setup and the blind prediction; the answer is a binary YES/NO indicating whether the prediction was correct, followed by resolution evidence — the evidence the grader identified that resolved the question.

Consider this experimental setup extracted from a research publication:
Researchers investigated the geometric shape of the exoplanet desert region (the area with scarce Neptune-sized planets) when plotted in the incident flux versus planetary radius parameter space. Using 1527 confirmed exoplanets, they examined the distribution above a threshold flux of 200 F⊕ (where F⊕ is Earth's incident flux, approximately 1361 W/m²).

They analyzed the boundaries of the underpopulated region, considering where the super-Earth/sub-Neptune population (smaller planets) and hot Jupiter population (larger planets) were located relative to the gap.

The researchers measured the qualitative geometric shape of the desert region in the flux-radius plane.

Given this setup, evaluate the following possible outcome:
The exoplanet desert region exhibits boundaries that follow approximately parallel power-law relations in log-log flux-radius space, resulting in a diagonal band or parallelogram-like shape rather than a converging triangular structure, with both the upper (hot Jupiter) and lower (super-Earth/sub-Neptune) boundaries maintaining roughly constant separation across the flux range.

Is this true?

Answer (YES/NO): NO